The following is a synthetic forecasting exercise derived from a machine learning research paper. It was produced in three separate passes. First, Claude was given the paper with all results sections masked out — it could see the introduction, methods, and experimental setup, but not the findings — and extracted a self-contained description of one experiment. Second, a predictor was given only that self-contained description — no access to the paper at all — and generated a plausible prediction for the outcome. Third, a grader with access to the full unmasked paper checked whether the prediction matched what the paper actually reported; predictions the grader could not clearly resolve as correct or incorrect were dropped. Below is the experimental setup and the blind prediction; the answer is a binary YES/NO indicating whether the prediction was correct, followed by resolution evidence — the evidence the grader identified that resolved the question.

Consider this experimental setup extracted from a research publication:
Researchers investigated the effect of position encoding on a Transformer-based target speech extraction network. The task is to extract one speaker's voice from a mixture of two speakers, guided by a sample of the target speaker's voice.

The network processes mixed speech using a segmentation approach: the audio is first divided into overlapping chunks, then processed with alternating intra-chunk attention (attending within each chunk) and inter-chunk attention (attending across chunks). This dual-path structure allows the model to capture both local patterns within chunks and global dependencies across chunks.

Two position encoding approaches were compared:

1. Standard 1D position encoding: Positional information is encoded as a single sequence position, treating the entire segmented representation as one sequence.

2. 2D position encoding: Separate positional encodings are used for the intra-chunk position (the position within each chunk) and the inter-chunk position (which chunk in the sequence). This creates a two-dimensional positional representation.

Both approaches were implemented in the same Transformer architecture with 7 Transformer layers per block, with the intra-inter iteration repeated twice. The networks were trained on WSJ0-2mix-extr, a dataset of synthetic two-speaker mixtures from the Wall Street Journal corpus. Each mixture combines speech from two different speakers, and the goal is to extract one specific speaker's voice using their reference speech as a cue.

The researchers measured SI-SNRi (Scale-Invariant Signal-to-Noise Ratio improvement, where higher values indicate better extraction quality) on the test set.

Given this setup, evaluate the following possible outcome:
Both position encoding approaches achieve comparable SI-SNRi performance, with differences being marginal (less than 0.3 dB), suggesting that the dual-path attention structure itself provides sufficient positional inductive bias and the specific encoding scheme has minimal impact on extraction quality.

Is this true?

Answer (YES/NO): NO